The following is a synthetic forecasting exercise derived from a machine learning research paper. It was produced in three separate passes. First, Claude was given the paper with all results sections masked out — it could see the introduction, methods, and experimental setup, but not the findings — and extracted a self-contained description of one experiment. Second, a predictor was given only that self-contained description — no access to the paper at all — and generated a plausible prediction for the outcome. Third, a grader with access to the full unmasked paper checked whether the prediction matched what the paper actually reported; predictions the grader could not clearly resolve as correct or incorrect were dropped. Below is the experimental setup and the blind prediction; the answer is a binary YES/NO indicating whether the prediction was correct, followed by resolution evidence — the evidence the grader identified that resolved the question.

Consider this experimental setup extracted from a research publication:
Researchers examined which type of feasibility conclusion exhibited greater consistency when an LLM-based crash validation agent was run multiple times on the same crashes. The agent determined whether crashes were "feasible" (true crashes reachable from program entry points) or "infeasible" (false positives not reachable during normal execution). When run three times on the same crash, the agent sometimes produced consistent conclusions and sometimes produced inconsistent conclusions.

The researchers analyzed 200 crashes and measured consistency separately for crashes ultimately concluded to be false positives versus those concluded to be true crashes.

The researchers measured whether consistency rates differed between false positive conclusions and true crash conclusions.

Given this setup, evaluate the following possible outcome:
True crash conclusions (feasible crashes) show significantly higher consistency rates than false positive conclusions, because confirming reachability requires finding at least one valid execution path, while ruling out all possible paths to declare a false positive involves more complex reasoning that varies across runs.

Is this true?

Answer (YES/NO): NO